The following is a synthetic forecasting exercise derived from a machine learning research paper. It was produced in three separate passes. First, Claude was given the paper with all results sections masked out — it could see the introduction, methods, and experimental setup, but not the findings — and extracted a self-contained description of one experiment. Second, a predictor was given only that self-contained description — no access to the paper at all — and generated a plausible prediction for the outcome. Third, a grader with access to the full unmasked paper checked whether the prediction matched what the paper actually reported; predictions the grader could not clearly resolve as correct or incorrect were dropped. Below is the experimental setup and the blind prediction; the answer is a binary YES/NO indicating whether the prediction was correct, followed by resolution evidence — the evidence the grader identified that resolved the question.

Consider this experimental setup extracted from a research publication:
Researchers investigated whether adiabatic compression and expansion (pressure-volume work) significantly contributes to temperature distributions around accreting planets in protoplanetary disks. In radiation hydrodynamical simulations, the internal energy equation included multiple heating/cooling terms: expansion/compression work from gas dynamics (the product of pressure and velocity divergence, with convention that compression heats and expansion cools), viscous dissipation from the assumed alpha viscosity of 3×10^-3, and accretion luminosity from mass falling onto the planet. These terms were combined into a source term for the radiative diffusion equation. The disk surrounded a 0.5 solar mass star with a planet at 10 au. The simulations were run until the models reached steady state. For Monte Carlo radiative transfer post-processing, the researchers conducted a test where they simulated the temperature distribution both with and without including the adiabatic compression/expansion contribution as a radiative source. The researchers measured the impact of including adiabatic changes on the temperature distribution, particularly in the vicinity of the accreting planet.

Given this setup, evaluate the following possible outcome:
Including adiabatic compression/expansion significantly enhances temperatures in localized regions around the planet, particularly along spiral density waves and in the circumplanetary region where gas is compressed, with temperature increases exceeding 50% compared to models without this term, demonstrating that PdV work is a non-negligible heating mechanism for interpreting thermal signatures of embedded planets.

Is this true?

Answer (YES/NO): NO